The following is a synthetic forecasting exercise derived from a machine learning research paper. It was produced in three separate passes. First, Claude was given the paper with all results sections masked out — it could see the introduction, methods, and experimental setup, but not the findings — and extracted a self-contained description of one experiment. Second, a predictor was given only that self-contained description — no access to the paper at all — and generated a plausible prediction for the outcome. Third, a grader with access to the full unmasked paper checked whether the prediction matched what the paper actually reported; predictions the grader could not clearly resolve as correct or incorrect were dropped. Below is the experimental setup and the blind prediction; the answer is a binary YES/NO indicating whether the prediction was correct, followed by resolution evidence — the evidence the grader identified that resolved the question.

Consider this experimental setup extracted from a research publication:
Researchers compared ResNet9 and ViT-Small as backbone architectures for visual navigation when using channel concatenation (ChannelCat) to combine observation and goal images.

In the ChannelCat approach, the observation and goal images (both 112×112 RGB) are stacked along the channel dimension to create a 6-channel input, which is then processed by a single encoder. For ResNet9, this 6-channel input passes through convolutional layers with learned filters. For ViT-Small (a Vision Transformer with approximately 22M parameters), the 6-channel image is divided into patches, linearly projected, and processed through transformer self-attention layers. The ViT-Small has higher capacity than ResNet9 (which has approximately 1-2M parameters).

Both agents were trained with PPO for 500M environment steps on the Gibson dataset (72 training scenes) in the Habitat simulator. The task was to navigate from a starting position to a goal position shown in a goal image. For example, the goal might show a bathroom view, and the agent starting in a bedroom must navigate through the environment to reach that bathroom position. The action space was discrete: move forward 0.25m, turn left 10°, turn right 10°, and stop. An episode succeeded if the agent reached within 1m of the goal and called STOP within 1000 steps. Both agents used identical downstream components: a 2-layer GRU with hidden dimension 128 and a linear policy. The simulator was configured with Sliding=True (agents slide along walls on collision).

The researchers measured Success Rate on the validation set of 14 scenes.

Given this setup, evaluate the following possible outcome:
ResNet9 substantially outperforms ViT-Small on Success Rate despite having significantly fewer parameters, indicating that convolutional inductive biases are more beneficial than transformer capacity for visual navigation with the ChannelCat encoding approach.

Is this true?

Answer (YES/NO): YES